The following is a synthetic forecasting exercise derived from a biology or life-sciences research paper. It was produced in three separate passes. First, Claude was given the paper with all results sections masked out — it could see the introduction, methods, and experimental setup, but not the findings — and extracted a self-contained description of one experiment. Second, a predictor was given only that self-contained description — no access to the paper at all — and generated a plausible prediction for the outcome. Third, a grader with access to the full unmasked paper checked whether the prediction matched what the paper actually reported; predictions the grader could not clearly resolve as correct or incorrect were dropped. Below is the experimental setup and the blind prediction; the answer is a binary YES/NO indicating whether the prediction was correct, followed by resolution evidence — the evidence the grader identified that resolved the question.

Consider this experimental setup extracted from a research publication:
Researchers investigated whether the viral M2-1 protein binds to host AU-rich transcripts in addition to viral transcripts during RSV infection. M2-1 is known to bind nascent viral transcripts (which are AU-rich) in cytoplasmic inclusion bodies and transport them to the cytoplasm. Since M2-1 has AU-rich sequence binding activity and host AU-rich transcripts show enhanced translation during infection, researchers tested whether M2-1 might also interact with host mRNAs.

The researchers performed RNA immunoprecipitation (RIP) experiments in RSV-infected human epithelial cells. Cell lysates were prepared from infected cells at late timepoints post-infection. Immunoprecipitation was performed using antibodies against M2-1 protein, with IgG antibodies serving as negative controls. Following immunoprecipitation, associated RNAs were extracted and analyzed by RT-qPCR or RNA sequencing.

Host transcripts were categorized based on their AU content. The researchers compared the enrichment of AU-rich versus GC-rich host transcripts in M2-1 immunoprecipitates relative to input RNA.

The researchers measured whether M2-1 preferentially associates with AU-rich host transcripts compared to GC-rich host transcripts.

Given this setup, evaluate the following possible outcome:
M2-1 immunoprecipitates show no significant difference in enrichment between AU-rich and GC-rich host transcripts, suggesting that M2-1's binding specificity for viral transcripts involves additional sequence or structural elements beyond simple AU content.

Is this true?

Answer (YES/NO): NO